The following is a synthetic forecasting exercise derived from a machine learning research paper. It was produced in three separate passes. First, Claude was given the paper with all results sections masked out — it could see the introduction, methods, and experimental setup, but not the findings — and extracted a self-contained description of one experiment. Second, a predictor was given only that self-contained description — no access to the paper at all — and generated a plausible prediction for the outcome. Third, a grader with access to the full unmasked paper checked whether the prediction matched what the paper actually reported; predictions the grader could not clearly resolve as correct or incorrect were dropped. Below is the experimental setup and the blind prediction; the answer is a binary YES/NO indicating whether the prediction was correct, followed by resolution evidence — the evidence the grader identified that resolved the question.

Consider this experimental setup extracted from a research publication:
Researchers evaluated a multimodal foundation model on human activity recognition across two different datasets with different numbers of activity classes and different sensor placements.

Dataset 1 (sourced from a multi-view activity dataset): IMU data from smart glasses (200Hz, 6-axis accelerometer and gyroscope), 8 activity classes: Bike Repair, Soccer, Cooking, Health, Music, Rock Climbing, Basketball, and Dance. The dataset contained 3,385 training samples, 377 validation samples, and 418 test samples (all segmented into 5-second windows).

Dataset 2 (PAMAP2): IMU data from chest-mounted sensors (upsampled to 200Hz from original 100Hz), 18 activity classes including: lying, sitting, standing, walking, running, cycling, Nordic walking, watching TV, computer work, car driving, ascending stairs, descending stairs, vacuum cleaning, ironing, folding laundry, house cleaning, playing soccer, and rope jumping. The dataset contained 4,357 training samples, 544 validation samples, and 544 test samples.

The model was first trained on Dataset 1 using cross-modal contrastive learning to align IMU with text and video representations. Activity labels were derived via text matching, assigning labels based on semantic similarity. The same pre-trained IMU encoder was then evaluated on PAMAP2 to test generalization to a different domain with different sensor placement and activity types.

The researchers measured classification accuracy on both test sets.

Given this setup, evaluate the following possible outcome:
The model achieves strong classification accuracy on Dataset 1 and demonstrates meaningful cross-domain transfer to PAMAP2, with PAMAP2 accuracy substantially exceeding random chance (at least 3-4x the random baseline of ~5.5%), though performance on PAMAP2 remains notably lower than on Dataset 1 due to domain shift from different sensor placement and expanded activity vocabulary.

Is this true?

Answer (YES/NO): NO